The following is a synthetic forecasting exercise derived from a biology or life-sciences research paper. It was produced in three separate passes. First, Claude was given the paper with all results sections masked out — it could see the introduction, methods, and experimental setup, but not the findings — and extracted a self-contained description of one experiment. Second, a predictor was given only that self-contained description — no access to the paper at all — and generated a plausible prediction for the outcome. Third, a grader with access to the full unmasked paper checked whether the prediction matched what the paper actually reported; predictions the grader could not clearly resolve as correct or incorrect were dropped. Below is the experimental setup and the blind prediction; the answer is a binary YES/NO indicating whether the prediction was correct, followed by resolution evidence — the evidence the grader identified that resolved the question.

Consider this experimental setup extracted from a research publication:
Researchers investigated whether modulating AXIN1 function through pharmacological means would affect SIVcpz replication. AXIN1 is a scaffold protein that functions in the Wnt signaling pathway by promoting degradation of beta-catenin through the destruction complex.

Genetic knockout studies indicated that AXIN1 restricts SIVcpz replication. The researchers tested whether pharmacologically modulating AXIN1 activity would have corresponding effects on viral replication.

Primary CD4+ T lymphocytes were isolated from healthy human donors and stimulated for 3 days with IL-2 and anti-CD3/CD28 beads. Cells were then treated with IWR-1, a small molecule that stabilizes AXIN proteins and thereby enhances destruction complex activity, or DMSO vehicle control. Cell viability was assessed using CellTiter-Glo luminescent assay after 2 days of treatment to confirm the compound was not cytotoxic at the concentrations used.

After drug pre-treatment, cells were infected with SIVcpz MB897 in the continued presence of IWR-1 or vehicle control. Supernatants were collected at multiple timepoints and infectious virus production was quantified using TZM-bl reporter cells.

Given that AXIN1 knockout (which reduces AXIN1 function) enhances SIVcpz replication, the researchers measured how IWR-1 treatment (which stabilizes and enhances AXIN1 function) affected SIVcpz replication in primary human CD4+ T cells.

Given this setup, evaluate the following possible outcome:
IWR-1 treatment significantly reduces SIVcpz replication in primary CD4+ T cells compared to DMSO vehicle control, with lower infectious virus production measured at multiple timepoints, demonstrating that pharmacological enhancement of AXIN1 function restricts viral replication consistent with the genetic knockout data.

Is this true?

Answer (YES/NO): YES